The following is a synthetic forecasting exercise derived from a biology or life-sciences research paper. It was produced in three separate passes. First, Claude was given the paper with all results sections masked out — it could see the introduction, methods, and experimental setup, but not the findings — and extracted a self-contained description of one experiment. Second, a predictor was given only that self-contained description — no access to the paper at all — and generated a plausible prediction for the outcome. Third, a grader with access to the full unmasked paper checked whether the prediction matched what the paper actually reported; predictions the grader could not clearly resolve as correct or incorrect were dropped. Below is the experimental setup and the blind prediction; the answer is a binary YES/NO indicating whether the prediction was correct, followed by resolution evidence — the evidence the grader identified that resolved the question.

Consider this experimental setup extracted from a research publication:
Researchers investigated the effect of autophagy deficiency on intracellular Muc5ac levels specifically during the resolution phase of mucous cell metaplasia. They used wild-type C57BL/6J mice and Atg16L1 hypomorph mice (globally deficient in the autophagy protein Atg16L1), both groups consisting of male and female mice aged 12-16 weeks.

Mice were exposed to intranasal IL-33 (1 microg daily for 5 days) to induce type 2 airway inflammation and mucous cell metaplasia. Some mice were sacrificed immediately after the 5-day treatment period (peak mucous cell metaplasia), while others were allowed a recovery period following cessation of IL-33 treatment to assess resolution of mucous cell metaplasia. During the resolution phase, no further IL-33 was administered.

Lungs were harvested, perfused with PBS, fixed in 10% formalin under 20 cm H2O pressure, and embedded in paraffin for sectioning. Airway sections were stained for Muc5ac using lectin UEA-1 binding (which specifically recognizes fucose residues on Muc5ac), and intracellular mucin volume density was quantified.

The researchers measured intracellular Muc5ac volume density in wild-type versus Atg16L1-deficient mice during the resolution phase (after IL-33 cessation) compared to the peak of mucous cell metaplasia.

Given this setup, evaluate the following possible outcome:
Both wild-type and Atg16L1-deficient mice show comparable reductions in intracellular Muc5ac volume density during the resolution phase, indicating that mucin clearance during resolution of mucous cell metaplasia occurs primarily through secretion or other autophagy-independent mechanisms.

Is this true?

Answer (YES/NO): NO